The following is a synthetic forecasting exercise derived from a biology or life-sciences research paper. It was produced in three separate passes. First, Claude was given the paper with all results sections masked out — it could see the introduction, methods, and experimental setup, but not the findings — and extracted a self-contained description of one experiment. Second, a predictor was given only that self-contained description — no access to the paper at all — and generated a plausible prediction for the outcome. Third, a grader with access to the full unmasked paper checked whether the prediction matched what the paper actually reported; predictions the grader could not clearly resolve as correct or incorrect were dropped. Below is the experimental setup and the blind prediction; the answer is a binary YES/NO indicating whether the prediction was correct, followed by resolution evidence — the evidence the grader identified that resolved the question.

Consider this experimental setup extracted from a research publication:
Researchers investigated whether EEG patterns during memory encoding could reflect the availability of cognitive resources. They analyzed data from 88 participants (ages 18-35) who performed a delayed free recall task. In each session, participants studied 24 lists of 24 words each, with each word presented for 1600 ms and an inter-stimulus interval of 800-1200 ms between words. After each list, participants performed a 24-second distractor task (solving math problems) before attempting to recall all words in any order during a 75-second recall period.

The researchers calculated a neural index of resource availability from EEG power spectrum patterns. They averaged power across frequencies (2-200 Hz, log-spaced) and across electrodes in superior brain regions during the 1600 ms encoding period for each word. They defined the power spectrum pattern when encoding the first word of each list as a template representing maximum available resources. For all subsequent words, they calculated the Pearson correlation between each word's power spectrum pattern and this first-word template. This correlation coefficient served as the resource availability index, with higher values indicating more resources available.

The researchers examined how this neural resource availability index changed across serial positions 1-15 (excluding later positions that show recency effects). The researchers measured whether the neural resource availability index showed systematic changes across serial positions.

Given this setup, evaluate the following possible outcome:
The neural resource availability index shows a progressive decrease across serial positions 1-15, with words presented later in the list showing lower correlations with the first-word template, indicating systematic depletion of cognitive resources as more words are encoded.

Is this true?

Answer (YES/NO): YES